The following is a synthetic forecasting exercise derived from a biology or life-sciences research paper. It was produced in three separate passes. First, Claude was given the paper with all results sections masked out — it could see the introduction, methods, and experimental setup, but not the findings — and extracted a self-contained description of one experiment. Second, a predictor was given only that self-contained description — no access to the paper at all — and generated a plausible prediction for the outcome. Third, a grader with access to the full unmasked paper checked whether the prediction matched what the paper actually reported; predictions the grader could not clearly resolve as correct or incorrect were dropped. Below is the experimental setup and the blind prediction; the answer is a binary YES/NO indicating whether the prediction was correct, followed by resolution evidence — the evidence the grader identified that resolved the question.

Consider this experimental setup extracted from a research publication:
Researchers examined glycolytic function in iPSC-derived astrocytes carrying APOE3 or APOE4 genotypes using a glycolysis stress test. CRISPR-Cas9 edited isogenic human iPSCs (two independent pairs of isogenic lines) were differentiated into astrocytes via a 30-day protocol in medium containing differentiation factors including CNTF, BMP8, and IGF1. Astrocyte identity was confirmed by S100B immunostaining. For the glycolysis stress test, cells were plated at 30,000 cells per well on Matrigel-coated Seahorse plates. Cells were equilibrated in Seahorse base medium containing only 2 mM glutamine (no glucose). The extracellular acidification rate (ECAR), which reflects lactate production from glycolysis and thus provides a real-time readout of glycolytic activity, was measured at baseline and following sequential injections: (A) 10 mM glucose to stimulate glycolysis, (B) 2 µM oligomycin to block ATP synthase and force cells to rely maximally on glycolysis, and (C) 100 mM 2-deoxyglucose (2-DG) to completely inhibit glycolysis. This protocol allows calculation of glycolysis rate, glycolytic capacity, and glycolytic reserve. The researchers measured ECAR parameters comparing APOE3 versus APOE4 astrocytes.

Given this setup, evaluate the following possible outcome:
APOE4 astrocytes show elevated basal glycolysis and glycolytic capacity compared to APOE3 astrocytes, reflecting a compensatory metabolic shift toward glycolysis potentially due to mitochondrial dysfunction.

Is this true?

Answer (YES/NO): NO